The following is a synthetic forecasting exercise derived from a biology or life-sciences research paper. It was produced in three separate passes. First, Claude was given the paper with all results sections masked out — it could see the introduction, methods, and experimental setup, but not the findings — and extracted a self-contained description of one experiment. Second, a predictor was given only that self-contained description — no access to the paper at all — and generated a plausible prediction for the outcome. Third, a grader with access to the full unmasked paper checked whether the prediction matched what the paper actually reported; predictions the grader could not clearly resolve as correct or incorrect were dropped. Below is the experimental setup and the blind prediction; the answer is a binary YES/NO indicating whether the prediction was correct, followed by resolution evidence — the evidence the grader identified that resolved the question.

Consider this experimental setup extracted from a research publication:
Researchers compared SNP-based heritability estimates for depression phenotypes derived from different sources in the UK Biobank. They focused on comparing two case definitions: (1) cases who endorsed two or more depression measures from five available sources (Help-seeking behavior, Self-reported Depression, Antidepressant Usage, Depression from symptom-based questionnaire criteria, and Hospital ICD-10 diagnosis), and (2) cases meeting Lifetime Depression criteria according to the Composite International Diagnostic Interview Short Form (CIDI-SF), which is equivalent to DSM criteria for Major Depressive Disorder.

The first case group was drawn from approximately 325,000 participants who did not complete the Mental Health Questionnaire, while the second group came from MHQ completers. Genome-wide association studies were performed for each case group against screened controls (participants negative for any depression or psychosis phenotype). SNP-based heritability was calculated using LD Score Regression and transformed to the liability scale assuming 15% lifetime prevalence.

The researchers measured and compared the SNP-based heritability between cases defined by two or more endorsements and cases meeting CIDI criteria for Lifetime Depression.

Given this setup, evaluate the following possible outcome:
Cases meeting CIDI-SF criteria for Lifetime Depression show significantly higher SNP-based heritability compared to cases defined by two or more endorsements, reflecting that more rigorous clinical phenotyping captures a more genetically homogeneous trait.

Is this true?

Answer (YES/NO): NO